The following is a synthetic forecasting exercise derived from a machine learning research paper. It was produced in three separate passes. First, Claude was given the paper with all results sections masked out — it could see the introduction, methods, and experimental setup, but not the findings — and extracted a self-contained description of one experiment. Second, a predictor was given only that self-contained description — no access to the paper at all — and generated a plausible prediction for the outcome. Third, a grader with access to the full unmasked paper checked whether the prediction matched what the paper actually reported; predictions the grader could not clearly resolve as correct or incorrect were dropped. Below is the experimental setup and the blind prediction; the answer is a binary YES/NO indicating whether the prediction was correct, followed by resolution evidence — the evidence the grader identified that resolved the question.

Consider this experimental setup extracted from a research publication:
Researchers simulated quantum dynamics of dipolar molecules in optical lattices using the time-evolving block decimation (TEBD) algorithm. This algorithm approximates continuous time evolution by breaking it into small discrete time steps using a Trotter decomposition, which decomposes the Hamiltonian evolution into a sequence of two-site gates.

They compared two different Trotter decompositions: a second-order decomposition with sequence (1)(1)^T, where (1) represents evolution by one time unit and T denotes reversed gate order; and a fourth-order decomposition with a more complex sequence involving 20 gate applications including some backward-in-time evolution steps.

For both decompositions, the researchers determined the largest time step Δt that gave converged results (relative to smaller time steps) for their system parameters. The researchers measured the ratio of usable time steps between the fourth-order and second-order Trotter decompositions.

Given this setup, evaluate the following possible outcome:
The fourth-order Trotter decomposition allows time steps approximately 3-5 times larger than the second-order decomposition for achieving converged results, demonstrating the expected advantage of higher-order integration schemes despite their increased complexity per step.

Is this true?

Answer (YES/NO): NO